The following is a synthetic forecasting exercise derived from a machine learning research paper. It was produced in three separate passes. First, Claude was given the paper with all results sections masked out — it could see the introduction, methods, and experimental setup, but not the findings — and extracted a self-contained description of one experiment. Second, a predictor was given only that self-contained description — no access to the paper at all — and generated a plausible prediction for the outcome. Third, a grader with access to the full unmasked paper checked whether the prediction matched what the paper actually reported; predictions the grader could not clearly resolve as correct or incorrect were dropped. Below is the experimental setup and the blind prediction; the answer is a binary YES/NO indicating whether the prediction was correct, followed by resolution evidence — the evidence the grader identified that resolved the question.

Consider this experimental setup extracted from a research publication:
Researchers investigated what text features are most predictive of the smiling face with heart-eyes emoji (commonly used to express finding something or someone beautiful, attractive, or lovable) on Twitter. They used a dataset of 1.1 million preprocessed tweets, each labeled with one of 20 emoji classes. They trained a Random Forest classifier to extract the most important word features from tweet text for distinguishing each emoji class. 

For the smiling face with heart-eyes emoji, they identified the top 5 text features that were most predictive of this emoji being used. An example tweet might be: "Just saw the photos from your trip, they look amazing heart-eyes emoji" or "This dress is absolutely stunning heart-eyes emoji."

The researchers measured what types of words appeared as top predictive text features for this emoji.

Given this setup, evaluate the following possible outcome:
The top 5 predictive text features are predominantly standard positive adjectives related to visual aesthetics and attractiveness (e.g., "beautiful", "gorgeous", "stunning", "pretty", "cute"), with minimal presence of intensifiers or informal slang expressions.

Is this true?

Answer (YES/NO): NO